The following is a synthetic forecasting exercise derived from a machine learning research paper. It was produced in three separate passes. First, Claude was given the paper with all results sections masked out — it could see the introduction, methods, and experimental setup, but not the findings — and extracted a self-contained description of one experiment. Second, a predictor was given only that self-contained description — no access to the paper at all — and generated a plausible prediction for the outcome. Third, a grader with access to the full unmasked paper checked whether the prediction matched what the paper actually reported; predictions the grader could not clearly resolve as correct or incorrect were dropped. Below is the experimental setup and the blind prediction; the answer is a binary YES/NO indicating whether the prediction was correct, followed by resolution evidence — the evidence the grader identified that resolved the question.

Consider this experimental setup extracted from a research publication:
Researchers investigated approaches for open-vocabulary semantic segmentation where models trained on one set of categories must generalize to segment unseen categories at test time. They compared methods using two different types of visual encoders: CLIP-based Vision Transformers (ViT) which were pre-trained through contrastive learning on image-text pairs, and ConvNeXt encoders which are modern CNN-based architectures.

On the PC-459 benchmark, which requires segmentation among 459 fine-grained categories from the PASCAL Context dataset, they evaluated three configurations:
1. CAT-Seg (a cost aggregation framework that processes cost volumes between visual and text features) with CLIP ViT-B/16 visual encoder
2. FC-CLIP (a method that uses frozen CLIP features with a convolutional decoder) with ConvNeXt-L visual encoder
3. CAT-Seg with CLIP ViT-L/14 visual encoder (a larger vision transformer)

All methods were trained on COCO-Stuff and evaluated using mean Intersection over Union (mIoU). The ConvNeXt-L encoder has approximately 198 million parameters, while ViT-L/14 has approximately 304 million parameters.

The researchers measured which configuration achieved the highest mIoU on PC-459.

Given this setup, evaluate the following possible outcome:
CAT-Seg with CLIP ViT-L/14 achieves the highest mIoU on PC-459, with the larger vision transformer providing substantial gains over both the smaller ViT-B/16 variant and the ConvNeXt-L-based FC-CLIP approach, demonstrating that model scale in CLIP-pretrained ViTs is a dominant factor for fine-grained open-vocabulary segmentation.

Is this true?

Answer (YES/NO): YES